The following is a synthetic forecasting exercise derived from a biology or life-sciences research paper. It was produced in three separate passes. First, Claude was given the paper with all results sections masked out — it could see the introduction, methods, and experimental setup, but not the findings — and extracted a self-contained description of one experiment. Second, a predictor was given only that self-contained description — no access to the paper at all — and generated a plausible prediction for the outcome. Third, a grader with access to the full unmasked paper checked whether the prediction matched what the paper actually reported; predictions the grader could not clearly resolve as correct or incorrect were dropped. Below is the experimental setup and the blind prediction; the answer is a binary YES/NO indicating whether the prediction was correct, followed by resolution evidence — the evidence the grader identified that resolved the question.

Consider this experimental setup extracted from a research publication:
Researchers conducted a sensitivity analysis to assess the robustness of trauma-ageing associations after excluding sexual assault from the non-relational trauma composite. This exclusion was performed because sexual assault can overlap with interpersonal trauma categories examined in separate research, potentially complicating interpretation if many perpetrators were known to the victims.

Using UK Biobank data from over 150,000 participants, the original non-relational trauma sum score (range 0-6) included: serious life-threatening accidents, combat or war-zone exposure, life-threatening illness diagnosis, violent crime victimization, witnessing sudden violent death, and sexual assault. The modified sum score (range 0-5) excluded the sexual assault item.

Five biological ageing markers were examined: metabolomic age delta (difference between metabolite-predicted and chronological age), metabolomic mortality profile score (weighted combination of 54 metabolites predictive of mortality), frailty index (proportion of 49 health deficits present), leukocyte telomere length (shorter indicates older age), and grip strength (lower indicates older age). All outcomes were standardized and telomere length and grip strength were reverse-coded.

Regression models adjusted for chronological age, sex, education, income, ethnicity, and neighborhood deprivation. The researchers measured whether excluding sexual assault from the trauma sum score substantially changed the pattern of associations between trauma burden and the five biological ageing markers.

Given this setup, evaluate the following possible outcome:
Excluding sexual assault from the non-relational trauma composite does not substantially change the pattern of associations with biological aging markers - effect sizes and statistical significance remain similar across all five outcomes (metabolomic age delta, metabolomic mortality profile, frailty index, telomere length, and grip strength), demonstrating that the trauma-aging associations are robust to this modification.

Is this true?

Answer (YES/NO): NO